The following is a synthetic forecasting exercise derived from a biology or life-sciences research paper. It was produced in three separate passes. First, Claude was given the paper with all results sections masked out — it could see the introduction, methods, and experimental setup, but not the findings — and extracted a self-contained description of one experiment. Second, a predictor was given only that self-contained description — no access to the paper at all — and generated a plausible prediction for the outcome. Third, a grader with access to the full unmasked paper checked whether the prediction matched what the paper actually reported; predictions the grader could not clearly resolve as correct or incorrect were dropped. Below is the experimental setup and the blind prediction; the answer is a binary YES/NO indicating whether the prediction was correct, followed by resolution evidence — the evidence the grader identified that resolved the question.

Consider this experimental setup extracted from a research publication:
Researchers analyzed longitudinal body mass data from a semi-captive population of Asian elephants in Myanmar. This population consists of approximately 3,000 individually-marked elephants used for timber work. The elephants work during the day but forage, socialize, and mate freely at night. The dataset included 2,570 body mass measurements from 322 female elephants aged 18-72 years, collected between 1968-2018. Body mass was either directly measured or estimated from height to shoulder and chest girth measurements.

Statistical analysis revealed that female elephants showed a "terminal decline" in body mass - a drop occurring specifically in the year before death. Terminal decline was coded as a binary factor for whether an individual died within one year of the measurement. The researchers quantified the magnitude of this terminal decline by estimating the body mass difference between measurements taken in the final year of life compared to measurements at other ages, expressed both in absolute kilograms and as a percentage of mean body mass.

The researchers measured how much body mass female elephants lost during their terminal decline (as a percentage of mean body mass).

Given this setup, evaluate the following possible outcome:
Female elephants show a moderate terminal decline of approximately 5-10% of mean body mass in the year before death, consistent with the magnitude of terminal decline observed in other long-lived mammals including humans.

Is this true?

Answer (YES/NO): YES